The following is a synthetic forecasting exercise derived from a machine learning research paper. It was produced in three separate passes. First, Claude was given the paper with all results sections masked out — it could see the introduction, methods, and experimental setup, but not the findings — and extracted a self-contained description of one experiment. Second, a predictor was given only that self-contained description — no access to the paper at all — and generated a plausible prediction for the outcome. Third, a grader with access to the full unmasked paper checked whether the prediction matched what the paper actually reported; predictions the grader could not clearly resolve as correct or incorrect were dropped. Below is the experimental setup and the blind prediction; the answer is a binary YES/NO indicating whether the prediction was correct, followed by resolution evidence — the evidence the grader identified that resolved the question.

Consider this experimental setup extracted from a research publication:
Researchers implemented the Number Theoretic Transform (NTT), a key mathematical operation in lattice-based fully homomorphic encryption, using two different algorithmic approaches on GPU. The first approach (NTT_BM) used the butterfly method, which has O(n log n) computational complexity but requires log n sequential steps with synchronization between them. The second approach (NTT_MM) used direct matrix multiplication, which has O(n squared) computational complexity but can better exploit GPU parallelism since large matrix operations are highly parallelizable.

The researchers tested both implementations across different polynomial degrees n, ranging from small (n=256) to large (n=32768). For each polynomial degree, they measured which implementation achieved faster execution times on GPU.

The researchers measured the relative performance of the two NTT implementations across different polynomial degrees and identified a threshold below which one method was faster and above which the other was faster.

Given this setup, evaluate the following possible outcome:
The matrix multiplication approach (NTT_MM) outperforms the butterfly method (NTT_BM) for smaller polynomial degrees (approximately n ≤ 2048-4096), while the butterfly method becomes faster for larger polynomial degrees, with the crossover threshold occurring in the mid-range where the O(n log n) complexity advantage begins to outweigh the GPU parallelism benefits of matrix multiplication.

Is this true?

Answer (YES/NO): NO